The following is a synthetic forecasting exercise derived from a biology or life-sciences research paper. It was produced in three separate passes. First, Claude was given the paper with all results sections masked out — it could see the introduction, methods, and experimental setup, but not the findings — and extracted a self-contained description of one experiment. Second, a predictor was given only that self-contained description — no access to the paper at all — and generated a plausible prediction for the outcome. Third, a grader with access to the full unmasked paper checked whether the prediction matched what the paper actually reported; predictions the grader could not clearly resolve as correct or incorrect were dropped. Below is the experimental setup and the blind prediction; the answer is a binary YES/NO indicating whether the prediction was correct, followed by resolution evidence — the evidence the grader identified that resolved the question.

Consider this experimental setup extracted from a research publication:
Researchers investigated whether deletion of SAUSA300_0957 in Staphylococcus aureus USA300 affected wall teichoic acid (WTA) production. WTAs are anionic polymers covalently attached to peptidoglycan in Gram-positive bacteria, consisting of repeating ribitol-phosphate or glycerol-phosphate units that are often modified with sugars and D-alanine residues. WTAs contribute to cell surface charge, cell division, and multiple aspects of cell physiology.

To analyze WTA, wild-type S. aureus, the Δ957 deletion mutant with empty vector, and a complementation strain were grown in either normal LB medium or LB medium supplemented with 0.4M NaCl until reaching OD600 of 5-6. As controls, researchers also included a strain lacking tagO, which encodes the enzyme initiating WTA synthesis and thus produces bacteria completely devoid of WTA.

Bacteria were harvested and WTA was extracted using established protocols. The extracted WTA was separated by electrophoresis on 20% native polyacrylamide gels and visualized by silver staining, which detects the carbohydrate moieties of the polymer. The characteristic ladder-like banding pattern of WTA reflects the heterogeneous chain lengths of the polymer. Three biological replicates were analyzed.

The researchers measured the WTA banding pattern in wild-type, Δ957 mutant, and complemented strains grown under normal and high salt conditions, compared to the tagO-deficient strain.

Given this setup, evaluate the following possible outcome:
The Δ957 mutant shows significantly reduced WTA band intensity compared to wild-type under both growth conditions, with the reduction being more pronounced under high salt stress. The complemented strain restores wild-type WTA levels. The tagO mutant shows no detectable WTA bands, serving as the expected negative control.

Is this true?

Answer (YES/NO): NO